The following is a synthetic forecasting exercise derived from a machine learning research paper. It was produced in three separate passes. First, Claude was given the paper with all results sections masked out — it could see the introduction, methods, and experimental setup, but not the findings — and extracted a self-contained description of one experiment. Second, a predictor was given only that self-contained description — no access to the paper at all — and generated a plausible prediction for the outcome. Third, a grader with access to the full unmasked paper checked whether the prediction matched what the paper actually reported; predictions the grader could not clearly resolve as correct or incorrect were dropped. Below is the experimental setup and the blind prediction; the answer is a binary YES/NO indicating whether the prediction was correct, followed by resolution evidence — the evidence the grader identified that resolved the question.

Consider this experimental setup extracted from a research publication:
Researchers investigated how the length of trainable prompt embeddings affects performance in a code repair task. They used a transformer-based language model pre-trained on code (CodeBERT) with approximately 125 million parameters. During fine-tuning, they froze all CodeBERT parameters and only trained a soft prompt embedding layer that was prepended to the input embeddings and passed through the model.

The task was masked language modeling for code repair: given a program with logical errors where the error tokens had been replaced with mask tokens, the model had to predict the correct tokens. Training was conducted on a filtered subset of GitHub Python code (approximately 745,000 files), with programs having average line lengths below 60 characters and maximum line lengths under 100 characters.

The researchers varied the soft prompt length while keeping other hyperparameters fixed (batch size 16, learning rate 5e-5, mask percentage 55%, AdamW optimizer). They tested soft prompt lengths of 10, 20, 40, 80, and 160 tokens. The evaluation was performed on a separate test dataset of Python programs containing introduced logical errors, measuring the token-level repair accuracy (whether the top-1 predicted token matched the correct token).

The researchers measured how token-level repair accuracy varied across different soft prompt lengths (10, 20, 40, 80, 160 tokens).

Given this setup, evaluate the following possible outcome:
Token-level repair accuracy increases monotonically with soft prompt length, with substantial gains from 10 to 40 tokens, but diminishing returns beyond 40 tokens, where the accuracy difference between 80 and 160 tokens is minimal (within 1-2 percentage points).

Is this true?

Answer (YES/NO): NO